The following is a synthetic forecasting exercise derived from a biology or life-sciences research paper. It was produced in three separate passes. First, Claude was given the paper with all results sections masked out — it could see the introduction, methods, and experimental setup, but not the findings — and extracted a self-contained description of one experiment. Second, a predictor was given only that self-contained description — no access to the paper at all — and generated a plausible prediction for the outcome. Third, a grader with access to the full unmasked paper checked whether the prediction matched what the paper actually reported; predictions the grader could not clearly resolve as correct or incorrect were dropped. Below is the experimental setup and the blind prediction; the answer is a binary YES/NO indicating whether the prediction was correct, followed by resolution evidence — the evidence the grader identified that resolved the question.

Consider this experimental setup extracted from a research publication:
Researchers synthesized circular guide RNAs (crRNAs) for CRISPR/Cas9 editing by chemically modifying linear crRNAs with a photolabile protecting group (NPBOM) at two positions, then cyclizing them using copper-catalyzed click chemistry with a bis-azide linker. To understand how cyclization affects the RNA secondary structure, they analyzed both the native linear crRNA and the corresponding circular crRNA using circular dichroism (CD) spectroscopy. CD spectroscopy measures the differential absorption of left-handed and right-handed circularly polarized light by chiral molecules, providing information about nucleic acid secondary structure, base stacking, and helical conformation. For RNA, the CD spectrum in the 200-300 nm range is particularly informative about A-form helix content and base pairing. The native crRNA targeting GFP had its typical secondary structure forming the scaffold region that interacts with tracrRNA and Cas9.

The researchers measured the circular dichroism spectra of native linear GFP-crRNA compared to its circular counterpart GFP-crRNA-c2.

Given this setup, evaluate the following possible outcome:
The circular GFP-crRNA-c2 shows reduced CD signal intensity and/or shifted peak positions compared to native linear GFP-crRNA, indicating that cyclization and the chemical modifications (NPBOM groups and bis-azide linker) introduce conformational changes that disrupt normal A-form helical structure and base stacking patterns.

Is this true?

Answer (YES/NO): YES